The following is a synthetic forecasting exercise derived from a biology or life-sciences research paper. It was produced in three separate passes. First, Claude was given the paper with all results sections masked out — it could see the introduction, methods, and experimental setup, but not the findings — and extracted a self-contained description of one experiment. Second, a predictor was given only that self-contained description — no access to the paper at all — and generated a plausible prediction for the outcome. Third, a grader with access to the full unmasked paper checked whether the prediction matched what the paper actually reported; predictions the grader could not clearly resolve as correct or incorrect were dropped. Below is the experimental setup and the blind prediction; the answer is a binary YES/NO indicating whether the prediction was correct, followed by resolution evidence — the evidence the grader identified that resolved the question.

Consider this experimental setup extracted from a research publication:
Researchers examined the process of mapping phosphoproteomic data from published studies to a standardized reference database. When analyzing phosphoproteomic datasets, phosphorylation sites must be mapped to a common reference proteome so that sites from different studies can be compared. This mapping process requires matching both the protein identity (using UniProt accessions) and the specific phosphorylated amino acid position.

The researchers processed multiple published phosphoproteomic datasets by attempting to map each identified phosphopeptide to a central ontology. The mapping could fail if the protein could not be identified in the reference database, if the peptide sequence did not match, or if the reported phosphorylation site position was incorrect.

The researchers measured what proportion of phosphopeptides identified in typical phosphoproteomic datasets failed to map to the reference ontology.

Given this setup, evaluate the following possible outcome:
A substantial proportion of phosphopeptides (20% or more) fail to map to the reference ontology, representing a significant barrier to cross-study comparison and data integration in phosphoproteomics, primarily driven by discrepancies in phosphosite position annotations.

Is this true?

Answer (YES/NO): NO